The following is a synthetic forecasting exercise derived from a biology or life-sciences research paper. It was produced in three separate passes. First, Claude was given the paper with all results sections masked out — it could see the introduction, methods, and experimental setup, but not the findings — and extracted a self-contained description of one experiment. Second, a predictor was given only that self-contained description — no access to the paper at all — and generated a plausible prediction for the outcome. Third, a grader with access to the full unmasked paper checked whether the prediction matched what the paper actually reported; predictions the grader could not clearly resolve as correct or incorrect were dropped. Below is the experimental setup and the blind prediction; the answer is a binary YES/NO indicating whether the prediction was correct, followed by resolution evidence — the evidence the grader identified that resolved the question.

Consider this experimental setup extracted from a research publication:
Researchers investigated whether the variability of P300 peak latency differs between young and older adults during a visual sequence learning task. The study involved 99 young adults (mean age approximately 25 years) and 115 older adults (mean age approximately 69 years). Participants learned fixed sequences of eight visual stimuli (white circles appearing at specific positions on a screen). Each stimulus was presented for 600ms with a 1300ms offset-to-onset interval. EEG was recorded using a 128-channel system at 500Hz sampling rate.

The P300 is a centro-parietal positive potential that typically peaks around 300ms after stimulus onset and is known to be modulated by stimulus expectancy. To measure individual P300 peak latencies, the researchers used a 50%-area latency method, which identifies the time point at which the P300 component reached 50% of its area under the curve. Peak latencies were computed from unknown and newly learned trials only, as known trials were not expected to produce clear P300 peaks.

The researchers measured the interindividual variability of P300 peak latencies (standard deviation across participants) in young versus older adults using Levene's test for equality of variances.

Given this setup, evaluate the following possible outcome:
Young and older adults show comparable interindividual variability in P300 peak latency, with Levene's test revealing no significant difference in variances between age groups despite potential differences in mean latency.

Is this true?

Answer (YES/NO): NO